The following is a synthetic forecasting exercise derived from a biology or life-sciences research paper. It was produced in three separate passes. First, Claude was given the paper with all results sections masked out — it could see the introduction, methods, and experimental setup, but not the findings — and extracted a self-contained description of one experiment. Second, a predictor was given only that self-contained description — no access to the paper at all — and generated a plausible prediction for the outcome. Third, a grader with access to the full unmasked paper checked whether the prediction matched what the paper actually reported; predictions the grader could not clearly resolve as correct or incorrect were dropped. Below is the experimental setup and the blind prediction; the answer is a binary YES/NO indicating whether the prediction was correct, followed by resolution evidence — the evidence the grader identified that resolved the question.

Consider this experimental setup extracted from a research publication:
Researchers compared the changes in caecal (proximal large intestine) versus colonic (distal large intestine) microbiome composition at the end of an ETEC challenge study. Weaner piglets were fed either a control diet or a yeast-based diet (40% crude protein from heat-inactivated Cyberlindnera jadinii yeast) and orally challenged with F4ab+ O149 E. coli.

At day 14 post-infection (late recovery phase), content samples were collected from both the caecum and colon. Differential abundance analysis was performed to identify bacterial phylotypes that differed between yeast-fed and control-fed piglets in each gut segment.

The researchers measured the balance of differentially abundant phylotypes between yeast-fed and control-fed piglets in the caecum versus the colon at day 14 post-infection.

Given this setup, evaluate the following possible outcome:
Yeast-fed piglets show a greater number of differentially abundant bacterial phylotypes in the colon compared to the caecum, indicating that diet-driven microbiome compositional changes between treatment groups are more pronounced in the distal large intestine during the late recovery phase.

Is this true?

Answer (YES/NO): NO